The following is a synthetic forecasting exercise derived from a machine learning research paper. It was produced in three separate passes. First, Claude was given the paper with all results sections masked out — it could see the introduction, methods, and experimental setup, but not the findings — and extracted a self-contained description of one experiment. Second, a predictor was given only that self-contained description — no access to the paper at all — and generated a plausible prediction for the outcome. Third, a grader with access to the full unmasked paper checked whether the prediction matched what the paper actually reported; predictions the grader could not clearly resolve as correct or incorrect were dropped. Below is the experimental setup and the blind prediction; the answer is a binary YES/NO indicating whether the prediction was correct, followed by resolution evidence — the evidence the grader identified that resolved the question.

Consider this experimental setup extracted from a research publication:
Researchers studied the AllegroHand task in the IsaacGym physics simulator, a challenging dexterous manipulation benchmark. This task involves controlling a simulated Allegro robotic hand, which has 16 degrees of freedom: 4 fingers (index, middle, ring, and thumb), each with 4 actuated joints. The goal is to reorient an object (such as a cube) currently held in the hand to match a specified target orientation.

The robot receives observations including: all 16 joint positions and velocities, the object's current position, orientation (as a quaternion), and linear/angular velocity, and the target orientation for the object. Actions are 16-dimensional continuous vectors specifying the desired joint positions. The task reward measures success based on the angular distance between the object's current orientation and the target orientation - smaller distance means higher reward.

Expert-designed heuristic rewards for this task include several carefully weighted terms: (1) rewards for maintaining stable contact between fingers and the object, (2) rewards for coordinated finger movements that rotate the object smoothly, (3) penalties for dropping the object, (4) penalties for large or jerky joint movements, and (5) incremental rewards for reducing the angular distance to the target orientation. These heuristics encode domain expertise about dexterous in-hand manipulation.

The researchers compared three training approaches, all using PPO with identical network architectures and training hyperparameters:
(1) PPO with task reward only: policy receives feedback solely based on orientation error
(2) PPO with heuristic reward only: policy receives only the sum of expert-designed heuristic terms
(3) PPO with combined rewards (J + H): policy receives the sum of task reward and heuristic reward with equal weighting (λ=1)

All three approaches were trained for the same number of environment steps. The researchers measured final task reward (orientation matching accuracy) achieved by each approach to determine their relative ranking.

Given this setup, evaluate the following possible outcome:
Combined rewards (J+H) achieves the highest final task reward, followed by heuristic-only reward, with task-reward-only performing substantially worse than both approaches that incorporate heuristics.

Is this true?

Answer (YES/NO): NO